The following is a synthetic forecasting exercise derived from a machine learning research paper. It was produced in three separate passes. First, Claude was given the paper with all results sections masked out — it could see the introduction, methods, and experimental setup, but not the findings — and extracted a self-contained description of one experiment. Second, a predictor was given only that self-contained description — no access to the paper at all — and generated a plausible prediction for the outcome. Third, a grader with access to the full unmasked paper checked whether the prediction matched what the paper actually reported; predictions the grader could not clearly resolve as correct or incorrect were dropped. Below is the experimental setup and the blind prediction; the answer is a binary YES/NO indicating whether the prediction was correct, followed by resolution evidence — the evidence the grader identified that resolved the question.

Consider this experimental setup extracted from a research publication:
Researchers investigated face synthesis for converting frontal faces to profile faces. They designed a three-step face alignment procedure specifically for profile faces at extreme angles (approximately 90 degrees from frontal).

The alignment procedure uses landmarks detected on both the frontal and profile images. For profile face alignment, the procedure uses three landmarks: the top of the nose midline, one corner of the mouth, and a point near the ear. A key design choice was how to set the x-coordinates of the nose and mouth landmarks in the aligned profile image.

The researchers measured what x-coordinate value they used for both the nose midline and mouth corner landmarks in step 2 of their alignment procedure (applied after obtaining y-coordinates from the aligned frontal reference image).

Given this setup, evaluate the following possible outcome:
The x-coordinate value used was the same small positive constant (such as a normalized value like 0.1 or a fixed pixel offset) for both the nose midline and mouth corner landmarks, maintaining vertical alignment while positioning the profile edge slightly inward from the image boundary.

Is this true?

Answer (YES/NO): NO